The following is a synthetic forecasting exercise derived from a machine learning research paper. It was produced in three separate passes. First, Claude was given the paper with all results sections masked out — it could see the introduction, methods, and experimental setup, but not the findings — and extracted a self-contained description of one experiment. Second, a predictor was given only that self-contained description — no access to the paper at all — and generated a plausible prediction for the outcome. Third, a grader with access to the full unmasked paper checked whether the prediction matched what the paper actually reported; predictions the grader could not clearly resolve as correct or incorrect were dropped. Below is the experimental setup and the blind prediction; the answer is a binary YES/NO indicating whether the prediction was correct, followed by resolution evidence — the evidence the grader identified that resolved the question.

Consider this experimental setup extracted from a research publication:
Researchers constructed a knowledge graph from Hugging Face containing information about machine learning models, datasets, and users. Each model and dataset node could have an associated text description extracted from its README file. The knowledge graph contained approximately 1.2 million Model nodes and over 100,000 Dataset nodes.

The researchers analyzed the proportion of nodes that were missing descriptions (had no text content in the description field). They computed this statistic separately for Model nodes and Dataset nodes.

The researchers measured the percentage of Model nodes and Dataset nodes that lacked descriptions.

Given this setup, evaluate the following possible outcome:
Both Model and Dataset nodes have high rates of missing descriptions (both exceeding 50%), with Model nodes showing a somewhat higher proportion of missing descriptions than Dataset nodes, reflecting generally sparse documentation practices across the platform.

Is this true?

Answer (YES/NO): NO